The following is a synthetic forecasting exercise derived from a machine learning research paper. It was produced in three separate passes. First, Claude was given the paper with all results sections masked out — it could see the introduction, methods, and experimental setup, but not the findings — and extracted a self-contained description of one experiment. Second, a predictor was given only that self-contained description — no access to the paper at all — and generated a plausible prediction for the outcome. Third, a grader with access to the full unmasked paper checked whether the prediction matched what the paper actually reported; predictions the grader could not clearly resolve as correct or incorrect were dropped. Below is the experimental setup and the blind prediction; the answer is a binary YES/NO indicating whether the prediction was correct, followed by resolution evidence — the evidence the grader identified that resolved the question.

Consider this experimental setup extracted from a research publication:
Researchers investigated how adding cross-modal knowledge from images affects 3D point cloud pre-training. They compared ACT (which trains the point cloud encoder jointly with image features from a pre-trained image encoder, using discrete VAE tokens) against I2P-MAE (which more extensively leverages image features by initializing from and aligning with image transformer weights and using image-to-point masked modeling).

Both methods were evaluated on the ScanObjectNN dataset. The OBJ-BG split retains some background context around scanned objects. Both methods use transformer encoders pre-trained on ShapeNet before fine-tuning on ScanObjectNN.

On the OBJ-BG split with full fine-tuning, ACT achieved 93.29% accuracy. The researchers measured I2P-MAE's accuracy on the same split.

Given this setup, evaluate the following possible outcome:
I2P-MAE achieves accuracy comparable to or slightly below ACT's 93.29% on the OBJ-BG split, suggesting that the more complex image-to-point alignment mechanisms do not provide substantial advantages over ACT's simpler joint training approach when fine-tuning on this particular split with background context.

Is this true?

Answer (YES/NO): NO